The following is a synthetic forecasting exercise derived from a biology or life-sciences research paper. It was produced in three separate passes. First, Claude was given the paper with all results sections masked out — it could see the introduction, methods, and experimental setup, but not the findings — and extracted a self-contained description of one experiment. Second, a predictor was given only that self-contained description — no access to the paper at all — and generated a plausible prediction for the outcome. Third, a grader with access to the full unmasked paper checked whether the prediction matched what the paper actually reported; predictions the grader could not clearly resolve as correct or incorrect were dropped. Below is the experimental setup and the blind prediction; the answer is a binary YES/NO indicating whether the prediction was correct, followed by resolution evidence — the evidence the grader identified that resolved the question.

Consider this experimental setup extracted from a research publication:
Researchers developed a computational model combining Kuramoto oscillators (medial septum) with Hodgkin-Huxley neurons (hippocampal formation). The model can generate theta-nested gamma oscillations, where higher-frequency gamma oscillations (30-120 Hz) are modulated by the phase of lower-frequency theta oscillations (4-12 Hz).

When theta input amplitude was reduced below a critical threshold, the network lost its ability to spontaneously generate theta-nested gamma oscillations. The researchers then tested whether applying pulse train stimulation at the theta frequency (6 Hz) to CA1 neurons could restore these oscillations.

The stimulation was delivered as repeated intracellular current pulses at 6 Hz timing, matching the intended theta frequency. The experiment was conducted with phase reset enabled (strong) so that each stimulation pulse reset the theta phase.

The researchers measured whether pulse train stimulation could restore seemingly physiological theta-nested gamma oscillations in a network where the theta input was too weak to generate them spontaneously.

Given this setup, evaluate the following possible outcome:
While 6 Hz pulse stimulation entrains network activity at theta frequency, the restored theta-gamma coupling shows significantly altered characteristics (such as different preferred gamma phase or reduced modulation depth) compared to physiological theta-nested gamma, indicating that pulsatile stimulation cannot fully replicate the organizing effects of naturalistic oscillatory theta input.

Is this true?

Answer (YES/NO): NO